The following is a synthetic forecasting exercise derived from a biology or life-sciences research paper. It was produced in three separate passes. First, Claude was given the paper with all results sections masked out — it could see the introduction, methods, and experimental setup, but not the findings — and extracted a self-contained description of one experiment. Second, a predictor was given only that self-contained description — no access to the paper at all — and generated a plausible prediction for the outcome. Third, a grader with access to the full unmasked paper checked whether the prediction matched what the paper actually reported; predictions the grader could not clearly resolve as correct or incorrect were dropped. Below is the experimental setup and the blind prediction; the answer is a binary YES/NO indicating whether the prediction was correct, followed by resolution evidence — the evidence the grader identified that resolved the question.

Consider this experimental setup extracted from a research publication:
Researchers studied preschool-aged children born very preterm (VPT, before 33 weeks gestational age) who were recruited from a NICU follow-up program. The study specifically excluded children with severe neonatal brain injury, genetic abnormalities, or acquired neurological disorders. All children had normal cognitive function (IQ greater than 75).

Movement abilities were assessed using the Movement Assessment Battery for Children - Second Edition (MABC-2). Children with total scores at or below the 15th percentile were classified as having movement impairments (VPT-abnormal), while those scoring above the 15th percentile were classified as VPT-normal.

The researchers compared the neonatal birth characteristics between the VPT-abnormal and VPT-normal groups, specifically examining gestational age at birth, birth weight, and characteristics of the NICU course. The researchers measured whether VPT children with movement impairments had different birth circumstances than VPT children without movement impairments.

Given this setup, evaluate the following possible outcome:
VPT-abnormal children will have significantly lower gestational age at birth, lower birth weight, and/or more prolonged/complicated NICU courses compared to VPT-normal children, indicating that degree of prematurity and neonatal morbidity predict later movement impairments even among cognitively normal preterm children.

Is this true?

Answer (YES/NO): NO